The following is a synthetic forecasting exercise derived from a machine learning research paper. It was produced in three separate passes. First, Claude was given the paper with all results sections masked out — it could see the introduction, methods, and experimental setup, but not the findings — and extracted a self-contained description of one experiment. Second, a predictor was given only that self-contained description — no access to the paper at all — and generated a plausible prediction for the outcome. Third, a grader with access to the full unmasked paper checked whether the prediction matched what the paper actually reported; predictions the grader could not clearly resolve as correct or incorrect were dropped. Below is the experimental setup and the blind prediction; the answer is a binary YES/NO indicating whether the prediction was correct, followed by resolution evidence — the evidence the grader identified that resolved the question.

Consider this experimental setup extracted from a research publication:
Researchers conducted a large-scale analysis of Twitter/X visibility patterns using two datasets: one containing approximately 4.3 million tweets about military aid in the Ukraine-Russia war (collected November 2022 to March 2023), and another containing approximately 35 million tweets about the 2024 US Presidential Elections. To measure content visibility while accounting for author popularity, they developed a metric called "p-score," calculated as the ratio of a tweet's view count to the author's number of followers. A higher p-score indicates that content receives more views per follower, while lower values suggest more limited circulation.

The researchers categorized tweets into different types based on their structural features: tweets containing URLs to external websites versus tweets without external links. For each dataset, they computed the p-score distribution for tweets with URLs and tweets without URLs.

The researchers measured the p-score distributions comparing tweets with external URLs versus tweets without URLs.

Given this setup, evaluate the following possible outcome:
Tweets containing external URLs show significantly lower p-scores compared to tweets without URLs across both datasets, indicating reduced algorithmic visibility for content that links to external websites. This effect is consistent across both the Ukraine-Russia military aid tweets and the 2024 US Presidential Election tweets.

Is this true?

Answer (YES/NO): YES